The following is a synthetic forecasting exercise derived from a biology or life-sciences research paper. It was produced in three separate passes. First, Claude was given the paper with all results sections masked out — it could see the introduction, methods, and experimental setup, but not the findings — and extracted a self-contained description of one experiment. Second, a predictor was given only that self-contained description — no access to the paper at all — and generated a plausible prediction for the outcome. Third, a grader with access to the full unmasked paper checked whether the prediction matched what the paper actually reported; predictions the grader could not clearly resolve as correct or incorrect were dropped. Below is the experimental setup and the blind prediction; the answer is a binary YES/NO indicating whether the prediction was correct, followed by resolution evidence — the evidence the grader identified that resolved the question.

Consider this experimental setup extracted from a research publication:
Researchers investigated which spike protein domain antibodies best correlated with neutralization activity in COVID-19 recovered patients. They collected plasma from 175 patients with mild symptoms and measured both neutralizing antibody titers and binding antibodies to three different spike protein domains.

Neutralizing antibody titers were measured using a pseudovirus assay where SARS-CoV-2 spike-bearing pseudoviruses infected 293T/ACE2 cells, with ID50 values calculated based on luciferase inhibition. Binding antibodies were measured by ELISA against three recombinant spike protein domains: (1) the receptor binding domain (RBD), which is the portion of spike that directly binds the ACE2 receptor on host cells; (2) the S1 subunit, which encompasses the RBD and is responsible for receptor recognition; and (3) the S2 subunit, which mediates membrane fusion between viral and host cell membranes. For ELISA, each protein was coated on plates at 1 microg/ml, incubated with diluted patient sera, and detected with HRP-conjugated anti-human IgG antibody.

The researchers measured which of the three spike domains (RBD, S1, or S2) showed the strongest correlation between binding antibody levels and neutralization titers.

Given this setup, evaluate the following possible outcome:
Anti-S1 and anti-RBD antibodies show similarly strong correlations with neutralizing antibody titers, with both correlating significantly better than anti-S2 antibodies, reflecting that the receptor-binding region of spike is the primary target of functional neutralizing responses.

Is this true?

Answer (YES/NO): NO